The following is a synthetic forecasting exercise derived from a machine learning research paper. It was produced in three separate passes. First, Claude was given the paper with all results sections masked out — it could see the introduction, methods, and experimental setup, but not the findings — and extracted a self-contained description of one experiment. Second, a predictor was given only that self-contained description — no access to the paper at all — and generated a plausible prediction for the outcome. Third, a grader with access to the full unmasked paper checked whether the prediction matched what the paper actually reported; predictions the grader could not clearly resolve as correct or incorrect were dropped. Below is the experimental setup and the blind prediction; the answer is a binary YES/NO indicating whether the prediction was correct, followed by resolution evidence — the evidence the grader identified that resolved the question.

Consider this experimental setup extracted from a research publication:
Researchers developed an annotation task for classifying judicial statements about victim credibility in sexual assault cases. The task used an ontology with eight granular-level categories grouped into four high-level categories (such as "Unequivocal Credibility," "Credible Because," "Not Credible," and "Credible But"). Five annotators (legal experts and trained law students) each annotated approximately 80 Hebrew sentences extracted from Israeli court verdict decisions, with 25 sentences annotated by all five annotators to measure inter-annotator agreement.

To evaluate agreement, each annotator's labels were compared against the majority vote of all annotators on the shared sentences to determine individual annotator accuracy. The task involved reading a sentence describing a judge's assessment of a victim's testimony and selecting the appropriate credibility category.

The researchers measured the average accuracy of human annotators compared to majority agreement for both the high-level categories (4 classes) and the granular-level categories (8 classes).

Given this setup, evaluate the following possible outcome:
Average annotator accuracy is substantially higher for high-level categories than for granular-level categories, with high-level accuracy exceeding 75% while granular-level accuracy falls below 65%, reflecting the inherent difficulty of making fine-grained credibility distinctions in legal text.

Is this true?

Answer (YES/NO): NO